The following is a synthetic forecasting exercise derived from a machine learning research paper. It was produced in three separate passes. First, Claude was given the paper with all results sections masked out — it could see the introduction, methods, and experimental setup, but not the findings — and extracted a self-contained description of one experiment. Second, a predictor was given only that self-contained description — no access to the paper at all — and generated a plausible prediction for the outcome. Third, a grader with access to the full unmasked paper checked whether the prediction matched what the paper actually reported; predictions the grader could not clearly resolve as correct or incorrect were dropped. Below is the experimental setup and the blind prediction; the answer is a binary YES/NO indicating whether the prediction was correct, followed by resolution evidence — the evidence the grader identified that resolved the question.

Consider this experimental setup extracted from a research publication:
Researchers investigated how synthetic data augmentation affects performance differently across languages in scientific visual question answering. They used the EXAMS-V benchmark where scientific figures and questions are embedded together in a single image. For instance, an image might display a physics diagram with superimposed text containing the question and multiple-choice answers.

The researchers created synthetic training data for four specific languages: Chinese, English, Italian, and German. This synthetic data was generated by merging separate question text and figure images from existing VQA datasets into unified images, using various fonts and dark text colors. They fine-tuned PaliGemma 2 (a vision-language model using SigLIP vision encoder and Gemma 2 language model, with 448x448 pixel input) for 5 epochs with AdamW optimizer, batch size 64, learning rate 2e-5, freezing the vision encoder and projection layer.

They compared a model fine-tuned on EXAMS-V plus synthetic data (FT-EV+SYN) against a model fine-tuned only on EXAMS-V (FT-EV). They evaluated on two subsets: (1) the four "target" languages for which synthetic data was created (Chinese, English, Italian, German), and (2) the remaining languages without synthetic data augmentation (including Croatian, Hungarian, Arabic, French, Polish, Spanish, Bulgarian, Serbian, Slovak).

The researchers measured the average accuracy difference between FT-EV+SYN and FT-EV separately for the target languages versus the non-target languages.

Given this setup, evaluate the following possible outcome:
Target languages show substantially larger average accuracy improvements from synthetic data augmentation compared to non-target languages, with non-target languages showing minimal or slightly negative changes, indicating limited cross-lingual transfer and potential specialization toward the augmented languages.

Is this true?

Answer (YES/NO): NO